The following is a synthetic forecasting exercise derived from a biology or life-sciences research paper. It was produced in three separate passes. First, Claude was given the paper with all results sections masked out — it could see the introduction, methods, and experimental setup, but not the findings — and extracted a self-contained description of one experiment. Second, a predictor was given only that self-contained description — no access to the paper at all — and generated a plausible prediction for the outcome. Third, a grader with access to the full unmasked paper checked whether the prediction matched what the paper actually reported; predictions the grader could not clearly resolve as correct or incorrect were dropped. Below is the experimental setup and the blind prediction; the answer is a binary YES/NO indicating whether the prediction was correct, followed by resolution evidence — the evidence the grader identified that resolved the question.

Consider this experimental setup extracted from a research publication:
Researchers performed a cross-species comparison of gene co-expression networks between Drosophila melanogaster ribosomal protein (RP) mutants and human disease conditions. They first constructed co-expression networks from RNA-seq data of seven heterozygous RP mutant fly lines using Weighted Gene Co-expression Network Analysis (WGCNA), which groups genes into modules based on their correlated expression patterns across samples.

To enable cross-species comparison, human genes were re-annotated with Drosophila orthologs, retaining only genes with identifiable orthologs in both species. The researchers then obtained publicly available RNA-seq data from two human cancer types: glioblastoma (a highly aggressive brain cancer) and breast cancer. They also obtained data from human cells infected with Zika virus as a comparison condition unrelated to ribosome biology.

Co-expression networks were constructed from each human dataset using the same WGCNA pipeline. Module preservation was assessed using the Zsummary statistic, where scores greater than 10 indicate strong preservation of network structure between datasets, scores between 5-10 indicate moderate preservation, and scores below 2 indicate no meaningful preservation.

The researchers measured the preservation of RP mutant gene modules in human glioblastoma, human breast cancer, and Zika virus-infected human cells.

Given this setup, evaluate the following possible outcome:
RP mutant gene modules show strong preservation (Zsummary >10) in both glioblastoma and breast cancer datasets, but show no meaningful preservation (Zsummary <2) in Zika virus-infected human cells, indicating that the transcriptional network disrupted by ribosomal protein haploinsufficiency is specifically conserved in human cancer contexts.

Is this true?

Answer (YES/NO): YES